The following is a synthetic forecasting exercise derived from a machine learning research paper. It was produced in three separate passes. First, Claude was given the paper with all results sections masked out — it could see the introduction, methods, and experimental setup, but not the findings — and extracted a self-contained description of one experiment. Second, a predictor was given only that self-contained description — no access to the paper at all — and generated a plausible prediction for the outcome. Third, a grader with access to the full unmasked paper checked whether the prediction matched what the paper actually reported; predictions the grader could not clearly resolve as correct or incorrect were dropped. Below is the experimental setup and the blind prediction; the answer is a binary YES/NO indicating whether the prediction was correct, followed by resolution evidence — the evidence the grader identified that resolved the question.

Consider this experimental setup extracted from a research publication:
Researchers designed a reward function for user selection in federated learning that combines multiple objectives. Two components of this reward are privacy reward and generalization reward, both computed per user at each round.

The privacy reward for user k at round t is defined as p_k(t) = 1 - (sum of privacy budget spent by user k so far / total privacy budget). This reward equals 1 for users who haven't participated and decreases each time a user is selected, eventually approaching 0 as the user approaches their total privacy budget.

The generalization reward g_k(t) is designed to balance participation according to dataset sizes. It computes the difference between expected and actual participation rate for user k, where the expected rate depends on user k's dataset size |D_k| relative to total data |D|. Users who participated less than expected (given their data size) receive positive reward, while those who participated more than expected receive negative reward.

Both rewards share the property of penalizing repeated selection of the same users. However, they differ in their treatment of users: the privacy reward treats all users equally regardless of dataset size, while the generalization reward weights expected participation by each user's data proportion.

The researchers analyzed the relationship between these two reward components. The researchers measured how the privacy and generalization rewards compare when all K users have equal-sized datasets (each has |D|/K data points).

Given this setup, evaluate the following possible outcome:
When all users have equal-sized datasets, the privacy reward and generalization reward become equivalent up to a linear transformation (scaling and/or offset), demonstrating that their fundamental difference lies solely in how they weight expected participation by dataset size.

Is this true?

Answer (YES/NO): NO